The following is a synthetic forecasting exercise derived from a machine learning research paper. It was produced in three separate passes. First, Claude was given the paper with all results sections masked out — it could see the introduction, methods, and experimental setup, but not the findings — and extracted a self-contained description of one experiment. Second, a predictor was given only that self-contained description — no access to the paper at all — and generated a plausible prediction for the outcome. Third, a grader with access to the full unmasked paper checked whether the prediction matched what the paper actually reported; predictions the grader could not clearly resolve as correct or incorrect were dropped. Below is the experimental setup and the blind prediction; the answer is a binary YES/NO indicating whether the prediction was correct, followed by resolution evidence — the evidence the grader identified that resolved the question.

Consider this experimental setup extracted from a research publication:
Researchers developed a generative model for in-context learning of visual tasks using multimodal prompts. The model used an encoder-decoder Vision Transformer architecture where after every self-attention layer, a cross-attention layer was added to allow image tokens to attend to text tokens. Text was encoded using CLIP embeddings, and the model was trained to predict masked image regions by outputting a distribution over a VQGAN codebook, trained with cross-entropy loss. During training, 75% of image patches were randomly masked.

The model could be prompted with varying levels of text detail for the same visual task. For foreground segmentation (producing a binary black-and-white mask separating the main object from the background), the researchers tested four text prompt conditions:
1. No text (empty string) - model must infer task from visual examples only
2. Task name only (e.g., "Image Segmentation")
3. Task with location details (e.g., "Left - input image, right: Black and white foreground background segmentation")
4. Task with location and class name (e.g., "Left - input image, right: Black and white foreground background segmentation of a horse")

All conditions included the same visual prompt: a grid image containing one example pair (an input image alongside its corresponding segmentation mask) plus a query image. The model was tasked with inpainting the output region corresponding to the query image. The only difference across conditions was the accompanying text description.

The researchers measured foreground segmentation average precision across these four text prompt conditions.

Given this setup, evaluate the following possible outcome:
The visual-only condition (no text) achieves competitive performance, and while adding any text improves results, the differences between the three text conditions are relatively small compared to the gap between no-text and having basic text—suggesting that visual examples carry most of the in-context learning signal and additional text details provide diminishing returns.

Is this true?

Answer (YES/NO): NO